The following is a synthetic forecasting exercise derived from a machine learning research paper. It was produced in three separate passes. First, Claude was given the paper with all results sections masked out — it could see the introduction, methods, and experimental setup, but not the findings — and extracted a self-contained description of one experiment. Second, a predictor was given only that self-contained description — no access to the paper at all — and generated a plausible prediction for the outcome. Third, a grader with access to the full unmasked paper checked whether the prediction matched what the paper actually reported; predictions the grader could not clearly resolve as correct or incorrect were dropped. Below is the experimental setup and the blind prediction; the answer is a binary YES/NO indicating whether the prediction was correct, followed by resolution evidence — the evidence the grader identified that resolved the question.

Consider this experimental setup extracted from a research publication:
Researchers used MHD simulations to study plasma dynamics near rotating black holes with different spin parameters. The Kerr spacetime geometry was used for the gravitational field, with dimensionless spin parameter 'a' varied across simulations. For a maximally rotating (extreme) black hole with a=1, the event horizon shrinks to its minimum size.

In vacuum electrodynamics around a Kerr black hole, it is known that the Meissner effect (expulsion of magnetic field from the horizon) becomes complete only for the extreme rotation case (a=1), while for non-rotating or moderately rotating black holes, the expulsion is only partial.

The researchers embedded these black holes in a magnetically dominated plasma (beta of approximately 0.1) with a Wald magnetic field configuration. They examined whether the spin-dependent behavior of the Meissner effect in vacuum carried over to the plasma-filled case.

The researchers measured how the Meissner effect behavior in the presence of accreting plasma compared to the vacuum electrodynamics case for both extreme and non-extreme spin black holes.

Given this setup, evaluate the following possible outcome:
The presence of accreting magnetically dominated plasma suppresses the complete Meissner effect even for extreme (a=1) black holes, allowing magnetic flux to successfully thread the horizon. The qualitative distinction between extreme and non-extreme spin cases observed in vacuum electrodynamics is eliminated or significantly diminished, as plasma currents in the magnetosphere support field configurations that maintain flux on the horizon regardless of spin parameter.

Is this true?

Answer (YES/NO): YES